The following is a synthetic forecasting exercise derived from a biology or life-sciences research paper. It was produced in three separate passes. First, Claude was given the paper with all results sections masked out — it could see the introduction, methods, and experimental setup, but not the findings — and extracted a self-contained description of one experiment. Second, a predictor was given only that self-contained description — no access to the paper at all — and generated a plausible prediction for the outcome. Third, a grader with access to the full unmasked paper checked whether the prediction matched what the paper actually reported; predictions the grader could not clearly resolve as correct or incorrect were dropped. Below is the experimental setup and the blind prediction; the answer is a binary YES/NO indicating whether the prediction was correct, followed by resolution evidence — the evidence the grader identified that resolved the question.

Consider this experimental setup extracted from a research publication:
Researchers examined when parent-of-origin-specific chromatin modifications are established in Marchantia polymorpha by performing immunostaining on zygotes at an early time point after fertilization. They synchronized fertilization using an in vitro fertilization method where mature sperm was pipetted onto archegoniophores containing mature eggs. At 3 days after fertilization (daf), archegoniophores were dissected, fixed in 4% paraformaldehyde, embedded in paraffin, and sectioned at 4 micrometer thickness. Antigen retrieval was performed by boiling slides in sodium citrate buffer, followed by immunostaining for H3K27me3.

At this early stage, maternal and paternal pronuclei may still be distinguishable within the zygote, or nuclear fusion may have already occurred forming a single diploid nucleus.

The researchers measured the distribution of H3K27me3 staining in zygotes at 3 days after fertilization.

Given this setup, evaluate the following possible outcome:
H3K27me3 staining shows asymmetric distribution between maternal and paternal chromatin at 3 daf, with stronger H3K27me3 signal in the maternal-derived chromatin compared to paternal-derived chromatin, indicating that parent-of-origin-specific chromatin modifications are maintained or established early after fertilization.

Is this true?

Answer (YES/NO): NO